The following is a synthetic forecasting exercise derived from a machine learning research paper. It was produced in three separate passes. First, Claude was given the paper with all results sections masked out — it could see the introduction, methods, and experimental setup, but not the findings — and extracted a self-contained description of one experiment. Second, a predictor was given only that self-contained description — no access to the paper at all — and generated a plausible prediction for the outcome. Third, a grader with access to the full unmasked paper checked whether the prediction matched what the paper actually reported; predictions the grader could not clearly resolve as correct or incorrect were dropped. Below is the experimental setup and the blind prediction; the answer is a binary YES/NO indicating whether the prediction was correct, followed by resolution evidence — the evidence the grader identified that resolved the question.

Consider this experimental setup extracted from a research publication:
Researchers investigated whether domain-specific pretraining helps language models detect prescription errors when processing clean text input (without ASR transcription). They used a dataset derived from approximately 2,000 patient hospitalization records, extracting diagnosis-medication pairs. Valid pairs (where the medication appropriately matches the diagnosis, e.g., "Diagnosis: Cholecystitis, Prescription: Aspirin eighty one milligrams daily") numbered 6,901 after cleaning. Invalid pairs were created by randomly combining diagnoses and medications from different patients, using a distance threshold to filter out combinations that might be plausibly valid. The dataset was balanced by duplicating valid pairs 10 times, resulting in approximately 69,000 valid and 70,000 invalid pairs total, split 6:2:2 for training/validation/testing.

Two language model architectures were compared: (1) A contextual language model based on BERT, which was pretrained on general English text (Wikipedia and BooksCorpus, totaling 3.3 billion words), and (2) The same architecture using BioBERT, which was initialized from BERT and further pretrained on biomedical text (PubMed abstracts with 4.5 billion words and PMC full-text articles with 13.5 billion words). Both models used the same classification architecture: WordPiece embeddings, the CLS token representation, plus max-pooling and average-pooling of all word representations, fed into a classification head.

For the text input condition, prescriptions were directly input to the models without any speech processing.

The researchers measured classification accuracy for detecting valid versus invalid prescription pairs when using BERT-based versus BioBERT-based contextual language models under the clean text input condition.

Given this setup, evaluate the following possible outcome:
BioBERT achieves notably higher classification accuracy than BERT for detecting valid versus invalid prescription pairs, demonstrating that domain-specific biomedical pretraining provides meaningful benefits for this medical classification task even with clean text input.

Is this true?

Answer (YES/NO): NO